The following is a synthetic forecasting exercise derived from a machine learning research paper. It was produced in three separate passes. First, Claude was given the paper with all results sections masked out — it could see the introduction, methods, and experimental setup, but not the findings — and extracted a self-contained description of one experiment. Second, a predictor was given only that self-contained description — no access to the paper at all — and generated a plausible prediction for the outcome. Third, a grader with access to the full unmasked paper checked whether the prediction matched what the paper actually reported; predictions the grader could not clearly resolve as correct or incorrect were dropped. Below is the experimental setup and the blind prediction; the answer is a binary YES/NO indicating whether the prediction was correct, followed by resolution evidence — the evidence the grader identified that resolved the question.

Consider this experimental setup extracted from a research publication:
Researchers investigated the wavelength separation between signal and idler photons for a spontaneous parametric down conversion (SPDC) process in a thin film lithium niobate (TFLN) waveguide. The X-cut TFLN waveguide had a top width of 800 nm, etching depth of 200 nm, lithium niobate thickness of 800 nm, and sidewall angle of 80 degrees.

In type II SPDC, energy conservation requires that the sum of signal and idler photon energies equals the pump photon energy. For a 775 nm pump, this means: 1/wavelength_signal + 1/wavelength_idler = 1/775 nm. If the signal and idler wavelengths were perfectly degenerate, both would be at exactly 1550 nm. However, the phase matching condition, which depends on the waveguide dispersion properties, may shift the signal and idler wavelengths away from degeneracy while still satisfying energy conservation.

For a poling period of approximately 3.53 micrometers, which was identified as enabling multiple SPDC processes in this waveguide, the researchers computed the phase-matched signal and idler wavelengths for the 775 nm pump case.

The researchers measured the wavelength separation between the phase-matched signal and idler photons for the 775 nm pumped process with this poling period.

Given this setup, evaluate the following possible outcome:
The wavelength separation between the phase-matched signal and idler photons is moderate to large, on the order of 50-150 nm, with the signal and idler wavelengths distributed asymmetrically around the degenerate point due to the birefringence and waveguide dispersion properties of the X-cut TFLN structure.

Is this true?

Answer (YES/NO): NO